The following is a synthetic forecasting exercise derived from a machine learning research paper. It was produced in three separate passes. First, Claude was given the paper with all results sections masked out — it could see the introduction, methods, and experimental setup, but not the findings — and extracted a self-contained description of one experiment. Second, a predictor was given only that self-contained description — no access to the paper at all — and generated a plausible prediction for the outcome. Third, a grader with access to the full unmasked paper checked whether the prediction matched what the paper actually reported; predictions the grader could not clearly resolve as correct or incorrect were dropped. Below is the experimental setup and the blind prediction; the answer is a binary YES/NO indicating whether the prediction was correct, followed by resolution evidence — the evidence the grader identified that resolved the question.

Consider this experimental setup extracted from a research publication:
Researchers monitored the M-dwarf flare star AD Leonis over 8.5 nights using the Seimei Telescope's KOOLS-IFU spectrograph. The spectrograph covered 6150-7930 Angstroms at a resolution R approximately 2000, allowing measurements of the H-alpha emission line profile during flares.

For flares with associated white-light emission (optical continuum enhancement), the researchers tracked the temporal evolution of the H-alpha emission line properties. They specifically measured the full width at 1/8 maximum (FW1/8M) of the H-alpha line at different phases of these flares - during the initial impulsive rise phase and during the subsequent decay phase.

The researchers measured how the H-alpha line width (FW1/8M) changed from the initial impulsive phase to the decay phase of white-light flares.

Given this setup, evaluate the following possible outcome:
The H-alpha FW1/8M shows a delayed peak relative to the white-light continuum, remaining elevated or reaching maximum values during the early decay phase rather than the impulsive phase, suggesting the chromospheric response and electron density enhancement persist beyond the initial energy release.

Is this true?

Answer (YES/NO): NO